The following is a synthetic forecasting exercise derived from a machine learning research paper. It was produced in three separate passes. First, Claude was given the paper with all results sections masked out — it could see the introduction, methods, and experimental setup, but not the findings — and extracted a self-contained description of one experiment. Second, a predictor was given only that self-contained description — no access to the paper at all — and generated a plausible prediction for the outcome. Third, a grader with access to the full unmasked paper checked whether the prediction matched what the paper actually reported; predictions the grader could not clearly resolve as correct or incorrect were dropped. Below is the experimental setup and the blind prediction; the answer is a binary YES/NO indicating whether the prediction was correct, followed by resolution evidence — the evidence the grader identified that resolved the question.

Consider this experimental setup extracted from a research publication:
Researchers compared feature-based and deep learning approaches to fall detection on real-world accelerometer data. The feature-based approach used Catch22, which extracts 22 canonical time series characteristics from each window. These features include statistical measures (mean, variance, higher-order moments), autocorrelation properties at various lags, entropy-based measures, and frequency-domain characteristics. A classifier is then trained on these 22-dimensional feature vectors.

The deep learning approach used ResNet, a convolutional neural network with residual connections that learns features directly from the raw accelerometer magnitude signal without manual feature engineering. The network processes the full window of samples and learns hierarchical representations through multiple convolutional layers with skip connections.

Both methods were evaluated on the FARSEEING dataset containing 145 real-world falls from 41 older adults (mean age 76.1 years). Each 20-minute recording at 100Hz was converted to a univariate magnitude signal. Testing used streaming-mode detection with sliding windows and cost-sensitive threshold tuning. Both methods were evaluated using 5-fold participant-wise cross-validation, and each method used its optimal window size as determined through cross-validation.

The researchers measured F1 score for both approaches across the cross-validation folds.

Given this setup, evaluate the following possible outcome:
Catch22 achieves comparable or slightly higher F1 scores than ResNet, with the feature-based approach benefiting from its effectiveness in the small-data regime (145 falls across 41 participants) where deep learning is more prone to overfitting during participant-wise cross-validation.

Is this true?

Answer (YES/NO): YES